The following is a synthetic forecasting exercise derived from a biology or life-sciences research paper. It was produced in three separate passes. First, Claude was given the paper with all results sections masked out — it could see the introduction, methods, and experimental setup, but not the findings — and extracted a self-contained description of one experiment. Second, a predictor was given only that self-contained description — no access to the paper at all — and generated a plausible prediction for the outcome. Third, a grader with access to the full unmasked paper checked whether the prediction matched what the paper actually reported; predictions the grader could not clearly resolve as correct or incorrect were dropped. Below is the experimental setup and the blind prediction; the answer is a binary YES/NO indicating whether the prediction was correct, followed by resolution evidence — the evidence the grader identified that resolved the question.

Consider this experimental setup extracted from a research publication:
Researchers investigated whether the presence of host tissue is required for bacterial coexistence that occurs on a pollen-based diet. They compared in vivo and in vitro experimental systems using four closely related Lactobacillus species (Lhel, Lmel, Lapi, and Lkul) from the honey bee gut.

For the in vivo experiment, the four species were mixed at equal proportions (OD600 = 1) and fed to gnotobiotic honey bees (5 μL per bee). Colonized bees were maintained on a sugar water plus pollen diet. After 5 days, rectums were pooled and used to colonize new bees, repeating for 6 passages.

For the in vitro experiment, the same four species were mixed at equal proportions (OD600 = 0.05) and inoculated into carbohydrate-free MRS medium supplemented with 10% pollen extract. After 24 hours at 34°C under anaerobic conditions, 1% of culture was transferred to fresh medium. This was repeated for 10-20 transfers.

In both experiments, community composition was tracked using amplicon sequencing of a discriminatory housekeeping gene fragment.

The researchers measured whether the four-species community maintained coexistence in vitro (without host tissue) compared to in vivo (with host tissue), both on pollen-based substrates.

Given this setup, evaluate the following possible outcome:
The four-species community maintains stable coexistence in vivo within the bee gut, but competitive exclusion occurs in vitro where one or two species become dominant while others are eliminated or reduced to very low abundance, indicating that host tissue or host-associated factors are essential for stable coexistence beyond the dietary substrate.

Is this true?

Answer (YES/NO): NO